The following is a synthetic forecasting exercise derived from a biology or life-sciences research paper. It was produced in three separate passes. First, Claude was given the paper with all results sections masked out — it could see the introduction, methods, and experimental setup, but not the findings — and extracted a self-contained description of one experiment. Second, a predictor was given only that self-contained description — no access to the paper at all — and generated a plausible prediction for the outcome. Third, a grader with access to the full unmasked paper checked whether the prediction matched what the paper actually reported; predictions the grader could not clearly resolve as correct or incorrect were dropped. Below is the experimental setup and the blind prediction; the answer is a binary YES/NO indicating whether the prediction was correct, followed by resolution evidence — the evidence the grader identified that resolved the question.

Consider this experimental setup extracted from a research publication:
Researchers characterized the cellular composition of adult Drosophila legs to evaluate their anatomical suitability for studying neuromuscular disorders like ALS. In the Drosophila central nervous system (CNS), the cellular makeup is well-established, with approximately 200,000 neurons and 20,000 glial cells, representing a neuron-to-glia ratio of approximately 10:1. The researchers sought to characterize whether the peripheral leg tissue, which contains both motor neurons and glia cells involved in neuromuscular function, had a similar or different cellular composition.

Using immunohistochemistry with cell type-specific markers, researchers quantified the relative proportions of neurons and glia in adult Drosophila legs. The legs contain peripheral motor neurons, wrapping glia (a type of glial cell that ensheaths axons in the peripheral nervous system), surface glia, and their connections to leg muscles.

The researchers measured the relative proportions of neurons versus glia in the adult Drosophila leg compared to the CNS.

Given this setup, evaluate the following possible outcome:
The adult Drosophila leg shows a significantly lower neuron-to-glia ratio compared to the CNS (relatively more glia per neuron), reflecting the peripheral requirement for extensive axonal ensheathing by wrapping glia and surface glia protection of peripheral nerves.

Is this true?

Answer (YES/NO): YES